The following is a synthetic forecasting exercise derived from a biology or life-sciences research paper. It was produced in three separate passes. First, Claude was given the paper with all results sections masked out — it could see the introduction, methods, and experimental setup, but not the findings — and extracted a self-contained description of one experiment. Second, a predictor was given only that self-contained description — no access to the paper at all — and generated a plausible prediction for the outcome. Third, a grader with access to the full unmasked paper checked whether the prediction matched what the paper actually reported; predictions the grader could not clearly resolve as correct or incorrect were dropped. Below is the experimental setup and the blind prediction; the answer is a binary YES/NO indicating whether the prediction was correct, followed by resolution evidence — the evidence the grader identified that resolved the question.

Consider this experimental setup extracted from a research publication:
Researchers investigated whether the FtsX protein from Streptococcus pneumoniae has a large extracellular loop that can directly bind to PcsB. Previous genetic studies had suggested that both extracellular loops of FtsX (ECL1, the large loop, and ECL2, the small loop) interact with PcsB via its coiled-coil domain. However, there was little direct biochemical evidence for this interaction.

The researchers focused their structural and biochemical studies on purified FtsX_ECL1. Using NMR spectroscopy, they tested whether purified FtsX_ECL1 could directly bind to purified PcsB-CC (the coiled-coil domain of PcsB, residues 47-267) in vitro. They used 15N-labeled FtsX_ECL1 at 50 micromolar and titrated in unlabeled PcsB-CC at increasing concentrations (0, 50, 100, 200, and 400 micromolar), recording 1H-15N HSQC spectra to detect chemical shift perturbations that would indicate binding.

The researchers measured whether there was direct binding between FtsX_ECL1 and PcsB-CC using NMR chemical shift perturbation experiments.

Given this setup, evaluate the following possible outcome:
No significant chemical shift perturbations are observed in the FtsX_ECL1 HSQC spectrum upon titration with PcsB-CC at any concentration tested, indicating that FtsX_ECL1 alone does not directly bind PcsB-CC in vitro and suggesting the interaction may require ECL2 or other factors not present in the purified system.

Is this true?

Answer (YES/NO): NO